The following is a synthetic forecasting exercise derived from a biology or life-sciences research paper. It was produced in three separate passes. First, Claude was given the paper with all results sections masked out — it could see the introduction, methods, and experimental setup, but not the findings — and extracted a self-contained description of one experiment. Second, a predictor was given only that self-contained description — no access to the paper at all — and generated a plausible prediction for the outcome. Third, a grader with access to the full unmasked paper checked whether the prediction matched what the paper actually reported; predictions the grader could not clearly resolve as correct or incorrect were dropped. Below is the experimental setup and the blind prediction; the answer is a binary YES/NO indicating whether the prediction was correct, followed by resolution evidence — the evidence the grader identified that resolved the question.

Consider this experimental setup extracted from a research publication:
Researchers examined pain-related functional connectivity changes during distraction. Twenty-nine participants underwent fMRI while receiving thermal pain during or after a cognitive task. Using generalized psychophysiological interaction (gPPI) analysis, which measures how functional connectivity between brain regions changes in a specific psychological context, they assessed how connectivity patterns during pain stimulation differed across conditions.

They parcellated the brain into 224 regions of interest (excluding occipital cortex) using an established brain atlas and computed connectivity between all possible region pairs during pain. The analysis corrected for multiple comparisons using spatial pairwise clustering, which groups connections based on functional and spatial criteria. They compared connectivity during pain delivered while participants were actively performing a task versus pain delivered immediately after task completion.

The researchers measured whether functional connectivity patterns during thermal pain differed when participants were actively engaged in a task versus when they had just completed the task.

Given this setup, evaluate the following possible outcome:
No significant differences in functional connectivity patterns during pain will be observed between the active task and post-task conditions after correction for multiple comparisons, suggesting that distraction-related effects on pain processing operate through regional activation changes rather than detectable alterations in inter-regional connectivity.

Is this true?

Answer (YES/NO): NO